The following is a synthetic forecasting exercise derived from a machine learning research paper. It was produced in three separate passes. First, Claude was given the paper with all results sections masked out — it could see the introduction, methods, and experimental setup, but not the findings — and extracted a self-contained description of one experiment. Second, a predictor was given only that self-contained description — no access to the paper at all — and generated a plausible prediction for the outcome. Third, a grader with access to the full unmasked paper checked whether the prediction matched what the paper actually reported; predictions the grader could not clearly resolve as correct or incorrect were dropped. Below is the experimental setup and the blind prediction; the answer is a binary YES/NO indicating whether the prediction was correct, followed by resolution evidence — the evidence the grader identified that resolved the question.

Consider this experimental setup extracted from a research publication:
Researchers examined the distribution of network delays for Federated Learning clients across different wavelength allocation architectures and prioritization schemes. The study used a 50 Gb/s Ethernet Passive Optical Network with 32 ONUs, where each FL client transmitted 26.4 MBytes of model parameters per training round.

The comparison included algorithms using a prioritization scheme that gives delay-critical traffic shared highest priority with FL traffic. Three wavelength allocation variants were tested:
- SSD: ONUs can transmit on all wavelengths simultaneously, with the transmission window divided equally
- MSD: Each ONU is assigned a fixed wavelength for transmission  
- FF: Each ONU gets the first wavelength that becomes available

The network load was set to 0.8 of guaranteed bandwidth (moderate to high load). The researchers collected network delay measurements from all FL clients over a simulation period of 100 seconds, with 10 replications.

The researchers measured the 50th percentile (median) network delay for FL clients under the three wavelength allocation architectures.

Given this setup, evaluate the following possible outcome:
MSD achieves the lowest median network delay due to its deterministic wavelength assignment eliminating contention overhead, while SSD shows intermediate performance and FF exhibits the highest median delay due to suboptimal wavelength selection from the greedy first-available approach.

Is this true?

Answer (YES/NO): NO